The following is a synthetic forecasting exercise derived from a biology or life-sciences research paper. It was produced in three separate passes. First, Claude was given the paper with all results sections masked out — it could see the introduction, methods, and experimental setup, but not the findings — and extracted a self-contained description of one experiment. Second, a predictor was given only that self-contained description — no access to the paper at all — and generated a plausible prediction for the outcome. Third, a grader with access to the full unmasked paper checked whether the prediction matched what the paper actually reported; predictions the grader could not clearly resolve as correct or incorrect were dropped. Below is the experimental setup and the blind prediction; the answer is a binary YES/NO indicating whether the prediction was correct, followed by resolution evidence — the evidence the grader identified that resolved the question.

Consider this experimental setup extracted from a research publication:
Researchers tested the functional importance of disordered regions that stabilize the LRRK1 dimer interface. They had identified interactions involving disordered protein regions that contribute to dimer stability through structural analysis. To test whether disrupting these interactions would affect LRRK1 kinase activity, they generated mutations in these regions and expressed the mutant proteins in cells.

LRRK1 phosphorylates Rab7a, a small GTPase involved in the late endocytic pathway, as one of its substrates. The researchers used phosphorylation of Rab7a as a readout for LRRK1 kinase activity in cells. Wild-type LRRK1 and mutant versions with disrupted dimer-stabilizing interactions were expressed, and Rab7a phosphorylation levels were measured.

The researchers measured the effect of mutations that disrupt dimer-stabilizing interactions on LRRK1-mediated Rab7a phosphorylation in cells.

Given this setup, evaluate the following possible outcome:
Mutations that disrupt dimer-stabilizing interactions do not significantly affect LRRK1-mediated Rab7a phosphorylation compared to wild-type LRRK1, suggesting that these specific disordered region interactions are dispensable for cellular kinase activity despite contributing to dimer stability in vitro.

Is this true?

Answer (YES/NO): NO